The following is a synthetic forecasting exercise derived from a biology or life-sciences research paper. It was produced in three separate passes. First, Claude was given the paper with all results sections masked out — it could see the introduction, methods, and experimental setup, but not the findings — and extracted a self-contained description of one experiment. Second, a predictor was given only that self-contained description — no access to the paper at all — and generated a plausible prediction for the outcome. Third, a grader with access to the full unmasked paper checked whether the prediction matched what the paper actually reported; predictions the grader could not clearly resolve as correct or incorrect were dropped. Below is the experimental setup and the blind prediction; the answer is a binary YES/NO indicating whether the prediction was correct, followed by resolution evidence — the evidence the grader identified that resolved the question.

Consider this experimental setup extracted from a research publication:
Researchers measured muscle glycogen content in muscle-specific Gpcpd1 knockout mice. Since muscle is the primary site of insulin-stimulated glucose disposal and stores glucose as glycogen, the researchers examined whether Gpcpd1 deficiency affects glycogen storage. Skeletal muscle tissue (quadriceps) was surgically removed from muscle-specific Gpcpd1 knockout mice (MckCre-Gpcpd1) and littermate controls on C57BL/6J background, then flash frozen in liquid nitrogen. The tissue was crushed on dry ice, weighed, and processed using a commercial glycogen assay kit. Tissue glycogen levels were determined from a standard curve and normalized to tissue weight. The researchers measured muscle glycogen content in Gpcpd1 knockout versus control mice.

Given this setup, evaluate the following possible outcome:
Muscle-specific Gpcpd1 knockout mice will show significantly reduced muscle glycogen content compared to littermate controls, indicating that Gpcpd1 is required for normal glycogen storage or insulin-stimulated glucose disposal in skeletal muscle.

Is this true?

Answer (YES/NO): YES